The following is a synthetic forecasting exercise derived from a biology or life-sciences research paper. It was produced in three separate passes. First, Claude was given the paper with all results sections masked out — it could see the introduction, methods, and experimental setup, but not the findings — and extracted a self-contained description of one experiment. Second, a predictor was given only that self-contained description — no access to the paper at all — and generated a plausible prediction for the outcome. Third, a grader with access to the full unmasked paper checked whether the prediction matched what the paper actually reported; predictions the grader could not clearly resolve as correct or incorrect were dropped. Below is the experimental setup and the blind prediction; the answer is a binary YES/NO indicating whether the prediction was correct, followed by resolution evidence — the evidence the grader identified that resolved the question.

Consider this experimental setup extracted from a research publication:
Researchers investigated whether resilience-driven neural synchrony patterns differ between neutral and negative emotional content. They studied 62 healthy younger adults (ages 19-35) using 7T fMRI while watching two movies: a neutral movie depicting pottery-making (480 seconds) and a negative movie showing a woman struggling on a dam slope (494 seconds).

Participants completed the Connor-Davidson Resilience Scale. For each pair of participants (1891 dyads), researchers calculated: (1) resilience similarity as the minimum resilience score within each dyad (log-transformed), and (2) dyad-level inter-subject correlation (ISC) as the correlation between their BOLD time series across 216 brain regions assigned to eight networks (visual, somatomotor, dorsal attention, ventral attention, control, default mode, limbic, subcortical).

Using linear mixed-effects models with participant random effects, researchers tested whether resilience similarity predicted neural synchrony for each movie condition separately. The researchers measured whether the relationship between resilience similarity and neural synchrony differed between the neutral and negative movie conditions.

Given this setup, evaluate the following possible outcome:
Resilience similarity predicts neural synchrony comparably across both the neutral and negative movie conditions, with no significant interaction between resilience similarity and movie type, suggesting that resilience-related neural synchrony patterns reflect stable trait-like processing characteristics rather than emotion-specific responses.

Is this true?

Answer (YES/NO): NO